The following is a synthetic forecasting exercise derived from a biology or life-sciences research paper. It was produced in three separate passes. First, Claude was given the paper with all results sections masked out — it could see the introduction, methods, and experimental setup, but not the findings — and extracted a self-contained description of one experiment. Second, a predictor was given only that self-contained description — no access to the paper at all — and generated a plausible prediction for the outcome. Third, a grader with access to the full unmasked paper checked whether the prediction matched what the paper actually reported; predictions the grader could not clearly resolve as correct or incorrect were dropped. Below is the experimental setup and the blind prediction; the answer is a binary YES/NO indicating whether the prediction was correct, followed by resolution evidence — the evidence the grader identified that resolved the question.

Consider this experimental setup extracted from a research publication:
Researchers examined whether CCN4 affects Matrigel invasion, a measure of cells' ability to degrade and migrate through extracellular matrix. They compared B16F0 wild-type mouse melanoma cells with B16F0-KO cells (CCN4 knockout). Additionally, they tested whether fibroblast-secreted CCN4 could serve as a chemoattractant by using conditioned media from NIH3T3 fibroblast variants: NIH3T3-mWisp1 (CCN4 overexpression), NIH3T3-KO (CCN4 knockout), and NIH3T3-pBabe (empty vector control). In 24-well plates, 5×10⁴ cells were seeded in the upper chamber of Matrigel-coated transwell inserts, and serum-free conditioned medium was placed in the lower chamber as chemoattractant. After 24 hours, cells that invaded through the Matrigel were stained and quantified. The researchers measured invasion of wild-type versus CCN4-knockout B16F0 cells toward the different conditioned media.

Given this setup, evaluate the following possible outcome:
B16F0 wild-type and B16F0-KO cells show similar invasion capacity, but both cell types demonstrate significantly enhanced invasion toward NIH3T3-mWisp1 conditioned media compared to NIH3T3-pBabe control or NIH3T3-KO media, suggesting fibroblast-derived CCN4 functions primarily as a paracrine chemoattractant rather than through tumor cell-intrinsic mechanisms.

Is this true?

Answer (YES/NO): NO